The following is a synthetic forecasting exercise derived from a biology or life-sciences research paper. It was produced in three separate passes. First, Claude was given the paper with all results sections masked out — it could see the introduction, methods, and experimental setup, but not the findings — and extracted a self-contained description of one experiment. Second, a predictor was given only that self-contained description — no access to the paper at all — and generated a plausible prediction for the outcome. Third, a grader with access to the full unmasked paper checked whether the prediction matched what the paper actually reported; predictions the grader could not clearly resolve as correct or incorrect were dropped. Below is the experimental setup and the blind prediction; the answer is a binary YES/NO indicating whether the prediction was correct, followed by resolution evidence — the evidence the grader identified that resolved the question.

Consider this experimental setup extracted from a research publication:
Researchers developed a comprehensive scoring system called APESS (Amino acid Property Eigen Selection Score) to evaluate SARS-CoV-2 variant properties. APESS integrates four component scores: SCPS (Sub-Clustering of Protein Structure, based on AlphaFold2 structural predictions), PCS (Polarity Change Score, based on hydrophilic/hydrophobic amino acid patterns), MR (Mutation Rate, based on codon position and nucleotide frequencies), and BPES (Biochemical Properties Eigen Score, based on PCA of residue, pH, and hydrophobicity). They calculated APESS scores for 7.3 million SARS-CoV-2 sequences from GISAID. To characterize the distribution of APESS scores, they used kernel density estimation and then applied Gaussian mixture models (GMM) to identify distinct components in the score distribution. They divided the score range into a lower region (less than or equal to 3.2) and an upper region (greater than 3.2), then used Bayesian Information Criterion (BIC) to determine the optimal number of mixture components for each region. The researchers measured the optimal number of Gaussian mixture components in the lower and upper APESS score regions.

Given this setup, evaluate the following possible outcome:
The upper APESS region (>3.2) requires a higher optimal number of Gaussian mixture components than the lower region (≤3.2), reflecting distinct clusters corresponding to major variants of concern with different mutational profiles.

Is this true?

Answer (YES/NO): YES